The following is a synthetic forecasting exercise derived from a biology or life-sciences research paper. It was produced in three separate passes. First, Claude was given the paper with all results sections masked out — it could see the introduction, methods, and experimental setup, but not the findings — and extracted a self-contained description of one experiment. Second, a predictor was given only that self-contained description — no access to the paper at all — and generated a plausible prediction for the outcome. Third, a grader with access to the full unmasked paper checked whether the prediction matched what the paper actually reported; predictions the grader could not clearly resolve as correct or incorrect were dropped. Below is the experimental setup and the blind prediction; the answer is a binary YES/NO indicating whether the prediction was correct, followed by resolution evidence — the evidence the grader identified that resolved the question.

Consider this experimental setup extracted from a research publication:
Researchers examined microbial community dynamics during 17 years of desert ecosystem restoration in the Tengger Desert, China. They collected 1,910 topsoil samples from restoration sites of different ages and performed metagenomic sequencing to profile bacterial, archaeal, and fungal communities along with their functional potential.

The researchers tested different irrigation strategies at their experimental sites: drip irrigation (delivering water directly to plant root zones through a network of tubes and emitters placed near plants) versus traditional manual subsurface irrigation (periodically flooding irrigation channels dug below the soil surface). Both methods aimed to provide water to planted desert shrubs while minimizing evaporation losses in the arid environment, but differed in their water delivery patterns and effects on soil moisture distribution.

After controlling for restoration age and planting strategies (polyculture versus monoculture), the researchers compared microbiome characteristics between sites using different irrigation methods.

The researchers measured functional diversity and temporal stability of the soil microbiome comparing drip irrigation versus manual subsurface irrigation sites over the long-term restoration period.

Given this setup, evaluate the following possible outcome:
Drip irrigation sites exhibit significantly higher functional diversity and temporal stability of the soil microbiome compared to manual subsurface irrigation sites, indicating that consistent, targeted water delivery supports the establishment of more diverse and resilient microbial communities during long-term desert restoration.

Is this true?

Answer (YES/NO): NO